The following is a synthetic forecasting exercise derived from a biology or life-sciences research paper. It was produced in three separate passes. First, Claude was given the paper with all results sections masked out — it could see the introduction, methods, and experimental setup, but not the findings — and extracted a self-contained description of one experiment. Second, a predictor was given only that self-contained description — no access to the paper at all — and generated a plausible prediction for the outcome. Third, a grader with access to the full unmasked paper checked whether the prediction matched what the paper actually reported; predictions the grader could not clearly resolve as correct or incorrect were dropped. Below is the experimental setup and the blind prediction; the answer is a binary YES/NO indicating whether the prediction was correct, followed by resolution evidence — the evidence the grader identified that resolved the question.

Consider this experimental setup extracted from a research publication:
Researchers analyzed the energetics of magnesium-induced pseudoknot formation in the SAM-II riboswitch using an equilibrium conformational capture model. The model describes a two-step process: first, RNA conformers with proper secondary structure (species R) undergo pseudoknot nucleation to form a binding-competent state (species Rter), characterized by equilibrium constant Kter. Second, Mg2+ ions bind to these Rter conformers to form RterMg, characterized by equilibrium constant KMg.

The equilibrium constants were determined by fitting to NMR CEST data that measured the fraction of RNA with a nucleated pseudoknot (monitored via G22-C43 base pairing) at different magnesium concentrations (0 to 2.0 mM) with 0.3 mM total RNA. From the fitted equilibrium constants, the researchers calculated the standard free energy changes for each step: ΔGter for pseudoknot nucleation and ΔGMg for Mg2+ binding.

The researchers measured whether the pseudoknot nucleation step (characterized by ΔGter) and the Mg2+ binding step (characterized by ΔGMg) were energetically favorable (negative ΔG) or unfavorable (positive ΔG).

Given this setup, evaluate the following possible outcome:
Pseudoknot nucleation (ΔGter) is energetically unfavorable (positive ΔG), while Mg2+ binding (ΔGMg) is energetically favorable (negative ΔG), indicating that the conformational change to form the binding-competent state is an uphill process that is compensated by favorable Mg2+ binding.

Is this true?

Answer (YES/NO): YES